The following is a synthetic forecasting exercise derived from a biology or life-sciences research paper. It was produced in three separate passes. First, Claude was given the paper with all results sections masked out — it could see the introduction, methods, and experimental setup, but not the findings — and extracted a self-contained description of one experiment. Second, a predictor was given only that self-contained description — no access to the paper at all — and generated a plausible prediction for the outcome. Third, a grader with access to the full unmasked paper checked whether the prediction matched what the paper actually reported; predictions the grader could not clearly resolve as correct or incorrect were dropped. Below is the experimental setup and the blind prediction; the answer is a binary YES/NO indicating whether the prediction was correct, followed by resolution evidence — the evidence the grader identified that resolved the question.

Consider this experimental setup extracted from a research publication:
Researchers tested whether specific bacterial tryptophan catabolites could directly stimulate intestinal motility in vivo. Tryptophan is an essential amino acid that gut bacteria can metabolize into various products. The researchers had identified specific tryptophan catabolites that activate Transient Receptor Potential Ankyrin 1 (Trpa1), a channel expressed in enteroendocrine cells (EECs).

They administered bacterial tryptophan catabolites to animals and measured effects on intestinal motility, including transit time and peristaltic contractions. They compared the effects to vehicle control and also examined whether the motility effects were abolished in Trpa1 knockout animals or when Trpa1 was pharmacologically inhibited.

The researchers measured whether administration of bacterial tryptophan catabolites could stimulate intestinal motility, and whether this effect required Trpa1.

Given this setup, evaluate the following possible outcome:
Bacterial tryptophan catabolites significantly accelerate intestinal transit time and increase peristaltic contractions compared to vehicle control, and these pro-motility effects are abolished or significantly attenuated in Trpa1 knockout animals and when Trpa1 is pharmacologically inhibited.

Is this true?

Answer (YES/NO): YES